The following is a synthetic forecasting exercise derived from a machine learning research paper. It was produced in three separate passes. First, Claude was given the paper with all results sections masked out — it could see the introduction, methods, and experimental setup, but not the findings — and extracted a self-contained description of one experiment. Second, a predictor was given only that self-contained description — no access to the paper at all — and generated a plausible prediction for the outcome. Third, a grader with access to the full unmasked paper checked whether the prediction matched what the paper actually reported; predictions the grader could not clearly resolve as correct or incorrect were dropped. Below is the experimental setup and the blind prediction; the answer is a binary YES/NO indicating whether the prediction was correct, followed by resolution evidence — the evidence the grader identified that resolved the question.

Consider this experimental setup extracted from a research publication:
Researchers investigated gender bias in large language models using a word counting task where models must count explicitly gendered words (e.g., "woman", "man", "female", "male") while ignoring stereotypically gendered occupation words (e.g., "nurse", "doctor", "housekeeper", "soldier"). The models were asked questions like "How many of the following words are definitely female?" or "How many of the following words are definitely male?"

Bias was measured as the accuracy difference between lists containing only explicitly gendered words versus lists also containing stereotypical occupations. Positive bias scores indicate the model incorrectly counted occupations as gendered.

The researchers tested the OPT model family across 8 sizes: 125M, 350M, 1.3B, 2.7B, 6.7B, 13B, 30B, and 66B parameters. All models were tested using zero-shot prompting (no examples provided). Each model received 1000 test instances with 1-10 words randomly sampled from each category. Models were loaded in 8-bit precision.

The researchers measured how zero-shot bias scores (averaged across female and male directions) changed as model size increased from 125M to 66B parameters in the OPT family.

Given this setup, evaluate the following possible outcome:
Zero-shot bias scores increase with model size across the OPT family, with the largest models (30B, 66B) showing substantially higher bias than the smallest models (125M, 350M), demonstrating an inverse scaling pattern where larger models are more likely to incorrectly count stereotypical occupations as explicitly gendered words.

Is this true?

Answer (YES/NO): NO